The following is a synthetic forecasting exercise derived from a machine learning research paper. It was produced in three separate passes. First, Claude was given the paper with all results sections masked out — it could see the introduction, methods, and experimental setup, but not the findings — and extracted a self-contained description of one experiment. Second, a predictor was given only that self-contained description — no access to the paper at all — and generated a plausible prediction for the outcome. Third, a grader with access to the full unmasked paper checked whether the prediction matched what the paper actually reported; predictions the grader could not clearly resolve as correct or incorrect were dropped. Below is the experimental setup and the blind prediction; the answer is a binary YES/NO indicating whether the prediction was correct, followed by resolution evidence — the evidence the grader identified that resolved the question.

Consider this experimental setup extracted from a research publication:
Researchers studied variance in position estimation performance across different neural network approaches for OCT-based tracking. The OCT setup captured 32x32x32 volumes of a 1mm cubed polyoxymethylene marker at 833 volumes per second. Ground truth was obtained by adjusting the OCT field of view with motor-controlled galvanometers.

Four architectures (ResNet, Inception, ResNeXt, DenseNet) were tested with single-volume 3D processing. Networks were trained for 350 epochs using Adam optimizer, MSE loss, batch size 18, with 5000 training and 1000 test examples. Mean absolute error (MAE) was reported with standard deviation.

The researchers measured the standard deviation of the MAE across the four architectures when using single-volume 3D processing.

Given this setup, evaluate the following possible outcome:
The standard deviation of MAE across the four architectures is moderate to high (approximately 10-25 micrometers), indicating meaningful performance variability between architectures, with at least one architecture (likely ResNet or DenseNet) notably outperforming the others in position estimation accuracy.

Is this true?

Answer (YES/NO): NO